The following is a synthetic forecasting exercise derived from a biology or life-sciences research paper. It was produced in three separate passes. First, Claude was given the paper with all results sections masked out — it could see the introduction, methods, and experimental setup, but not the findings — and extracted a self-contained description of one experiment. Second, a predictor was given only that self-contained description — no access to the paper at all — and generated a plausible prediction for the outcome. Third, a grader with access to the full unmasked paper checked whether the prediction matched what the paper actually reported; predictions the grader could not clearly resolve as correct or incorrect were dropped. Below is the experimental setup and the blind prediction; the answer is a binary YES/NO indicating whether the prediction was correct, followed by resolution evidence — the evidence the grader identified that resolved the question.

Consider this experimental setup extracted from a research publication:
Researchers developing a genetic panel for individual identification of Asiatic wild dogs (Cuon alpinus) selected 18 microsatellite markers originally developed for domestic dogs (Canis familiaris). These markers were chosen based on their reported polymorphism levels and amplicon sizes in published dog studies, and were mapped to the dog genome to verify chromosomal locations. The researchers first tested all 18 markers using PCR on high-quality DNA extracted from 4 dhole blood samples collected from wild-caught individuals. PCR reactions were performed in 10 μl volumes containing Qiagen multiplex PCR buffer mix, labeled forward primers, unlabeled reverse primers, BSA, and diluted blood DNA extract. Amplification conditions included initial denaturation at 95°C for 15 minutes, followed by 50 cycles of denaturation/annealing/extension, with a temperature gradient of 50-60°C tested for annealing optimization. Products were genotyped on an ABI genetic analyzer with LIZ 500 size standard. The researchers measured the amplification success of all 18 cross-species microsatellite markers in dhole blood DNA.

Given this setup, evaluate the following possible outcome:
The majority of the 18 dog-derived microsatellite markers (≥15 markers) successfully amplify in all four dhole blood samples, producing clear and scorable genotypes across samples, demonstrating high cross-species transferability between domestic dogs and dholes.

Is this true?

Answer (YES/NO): YES